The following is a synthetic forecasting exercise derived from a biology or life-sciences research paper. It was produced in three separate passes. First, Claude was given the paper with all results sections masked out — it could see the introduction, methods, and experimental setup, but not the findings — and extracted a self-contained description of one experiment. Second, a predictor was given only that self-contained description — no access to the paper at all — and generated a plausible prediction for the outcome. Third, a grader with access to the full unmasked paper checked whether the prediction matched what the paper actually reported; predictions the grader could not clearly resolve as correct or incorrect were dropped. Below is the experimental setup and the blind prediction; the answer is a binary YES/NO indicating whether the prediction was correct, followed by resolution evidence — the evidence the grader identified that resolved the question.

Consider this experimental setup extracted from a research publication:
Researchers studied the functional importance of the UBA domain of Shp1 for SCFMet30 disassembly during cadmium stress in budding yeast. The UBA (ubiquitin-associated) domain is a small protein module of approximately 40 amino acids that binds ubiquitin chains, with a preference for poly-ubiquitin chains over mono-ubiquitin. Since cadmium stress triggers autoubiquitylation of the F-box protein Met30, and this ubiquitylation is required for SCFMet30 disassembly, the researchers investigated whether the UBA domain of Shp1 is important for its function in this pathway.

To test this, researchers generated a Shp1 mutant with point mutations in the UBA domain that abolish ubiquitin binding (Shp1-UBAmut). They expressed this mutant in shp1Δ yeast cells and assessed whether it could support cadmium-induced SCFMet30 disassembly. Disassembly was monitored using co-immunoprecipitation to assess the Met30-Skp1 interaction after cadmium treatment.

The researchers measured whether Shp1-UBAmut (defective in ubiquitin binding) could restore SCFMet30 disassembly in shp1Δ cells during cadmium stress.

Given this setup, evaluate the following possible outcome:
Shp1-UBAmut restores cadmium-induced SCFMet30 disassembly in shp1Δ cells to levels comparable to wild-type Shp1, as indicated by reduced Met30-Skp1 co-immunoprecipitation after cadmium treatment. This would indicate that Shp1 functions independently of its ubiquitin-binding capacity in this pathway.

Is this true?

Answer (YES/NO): YES